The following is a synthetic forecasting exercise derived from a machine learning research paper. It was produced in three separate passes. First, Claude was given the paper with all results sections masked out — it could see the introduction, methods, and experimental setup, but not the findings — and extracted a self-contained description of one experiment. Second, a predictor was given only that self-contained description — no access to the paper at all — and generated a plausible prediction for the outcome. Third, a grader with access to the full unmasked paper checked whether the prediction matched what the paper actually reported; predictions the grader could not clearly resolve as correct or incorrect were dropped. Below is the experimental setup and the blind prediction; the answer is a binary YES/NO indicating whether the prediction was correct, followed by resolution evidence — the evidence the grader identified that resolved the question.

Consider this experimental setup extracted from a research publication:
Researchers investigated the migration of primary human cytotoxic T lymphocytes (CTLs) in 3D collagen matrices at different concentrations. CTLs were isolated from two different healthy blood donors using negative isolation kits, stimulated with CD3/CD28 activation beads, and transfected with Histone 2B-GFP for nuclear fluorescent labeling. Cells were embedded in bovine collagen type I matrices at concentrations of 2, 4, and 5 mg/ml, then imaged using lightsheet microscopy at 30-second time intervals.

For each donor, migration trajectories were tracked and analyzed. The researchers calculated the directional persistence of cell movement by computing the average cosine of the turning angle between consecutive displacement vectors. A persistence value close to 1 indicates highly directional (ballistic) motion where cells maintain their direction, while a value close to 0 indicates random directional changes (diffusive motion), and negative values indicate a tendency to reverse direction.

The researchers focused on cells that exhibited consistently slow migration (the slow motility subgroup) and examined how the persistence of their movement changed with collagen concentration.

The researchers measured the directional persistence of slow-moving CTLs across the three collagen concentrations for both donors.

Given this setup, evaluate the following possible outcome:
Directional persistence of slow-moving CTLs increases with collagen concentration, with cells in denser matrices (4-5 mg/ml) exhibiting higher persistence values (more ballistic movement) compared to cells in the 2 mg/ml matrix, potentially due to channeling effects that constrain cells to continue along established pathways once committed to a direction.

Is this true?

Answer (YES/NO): YES